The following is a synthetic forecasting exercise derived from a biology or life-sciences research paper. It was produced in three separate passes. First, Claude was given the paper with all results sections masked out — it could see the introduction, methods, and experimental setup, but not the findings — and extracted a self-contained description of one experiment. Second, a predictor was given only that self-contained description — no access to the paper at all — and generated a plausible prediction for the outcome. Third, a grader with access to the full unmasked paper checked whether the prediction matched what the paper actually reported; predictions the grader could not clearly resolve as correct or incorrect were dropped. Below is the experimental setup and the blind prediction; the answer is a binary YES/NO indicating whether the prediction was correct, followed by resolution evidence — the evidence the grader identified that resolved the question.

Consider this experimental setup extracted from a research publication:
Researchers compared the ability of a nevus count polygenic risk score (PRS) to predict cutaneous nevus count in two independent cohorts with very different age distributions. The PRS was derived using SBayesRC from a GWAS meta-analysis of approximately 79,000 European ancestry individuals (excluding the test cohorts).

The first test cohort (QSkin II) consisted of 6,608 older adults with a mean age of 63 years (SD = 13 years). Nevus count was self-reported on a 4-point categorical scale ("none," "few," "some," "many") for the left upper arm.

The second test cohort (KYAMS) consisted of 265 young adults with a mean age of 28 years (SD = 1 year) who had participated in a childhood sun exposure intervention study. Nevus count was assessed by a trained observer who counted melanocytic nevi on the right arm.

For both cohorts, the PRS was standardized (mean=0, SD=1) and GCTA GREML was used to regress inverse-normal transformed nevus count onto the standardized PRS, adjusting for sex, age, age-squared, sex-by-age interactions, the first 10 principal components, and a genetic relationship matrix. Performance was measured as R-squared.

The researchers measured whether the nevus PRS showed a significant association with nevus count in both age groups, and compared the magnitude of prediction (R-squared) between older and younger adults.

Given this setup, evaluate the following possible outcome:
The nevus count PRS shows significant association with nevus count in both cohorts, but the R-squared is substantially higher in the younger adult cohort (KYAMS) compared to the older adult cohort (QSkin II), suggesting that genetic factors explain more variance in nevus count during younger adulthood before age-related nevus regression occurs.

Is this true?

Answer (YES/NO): NO